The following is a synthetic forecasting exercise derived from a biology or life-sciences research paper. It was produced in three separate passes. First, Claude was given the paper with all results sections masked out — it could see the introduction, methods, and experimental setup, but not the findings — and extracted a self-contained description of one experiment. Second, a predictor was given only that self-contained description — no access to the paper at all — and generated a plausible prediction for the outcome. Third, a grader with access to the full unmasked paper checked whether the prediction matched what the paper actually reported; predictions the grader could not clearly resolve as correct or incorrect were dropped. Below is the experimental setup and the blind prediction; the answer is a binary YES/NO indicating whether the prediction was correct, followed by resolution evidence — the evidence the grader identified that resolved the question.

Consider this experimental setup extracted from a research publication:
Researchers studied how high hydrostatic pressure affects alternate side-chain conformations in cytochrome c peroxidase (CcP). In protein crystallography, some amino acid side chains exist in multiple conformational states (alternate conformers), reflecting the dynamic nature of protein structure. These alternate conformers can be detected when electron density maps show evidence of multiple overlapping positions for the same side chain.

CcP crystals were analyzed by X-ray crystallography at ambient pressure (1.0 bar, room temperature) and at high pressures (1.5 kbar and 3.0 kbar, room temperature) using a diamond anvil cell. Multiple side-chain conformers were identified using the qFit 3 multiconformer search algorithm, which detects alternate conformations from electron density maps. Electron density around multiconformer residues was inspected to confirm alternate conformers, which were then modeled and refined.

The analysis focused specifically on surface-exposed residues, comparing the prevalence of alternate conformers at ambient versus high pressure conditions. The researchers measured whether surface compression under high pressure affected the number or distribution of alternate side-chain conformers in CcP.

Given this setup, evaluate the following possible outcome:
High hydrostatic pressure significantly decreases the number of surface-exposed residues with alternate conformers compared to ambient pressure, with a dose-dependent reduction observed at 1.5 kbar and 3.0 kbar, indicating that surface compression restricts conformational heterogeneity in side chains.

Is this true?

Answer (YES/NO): NO